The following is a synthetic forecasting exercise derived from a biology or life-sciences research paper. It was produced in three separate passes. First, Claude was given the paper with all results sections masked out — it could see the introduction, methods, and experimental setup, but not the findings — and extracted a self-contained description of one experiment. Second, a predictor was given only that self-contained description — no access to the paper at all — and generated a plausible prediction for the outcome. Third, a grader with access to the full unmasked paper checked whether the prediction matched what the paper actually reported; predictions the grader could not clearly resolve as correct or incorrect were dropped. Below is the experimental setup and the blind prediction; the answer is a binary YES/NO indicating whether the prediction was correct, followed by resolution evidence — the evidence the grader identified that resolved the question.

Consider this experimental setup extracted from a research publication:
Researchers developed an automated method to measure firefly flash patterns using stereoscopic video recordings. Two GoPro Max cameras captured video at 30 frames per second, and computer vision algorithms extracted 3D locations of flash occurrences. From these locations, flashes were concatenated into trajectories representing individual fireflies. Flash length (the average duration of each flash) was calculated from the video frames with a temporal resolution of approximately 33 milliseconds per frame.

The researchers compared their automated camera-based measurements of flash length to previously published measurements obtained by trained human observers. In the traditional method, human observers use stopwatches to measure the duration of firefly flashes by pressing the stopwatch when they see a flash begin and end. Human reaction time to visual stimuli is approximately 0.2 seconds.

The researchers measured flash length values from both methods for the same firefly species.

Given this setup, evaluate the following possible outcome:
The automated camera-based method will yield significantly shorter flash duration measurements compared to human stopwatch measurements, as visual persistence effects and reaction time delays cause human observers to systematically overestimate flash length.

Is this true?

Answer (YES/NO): YES